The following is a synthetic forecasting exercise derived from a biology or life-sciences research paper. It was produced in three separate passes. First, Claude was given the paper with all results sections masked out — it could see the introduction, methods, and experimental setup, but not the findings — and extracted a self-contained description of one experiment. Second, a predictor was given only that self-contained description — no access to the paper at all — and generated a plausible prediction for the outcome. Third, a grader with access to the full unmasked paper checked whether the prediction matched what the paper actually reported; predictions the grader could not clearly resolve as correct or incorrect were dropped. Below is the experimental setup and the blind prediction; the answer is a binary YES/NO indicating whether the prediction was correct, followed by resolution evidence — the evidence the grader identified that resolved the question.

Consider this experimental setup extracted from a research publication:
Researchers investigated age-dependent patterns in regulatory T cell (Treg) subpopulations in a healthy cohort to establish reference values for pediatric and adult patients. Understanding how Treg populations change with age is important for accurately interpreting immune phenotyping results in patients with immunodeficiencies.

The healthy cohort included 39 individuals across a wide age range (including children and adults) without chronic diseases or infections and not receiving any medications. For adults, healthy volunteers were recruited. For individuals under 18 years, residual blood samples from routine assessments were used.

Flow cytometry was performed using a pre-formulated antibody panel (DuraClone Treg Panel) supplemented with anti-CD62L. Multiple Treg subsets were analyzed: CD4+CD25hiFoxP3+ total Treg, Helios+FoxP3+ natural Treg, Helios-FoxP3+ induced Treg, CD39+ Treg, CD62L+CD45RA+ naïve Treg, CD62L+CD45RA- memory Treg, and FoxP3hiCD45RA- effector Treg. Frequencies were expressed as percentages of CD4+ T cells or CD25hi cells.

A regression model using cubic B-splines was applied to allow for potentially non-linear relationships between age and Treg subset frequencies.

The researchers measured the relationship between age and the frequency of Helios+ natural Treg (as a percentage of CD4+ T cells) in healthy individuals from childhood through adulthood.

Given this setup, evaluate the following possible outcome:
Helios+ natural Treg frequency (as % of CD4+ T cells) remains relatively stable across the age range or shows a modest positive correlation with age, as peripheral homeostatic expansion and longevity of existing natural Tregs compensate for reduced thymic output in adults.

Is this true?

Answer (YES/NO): YES